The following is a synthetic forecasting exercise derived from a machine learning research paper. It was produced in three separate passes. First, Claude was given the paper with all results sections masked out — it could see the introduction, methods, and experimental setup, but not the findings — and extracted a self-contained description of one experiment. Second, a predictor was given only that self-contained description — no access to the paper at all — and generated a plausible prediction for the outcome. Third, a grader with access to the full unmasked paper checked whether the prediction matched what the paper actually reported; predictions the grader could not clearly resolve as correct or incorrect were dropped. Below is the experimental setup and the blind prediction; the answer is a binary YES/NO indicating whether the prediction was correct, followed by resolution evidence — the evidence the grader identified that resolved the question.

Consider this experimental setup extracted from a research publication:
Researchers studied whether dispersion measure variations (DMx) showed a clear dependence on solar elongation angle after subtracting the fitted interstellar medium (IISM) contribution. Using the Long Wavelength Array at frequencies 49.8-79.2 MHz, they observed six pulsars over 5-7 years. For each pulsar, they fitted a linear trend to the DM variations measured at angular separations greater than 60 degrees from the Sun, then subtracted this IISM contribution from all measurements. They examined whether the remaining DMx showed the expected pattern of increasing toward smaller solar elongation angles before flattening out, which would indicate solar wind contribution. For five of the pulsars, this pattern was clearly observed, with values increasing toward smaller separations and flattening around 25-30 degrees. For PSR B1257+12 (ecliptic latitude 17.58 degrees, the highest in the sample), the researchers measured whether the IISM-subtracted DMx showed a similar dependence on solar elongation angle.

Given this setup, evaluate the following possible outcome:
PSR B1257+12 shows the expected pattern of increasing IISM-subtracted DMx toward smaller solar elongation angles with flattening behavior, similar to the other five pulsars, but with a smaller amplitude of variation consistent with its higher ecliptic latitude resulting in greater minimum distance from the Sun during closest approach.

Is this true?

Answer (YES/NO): NO